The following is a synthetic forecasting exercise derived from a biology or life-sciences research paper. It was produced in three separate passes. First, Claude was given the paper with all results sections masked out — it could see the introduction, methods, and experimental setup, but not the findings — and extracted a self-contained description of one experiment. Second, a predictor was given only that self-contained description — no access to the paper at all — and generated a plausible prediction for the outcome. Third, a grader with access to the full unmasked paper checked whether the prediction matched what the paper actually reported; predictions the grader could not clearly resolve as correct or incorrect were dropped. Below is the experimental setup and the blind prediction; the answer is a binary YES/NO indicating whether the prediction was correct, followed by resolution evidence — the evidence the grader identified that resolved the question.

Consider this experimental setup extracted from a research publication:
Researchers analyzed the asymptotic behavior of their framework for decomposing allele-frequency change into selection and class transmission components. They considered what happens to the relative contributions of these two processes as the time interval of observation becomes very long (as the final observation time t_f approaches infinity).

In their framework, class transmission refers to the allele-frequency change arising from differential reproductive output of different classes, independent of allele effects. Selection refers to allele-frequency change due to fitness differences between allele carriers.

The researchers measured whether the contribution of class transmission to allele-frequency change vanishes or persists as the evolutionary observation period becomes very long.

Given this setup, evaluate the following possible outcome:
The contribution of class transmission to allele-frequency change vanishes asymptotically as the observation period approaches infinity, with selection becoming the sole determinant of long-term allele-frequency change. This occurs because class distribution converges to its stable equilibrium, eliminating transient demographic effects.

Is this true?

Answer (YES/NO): YES